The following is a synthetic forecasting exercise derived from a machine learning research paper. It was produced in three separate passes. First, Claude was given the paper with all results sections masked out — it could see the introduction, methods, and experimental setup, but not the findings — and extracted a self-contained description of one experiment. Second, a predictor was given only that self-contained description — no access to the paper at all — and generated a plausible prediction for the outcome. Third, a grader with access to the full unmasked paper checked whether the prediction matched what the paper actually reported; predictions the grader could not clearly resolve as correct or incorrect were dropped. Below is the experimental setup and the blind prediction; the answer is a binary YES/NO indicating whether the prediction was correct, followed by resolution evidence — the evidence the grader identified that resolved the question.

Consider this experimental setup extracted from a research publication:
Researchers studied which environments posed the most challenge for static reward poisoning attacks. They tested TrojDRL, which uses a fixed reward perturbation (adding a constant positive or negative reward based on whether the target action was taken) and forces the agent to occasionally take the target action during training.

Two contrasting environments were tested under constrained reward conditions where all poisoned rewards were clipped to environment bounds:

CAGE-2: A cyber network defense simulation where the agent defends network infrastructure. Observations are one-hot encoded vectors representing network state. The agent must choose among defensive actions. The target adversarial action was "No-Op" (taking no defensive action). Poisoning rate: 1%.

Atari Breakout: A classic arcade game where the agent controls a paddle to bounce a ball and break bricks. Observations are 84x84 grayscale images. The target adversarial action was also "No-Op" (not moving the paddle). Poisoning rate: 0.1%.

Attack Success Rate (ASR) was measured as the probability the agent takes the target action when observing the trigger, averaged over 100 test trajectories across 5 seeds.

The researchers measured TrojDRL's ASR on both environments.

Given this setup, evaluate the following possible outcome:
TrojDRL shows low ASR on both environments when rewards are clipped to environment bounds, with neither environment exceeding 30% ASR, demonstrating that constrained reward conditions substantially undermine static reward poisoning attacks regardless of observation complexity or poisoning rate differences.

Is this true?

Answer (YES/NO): NO